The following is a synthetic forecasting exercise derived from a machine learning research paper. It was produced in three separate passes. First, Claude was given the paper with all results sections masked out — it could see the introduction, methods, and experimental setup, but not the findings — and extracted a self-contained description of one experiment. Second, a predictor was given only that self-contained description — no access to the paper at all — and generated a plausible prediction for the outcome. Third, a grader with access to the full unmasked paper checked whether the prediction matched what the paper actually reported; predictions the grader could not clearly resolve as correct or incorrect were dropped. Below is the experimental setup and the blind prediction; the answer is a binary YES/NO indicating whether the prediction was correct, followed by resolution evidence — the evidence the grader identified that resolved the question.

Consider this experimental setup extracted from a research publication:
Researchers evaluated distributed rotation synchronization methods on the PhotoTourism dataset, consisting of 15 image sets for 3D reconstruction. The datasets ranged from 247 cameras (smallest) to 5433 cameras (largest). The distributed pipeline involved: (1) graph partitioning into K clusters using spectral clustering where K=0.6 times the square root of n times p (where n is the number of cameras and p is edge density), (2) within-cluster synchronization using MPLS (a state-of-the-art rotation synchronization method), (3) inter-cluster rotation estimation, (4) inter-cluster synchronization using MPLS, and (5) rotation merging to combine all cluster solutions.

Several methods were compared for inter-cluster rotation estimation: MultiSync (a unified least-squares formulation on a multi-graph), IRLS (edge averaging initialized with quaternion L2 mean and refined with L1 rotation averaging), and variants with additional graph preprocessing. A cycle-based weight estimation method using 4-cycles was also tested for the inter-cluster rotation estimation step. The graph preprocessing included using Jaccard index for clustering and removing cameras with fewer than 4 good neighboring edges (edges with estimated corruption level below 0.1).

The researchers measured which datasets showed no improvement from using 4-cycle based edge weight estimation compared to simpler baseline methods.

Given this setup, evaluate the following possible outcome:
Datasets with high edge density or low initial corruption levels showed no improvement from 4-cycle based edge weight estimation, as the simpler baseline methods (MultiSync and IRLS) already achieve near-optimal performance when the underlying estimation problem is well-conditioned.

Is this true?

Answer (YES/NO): NO